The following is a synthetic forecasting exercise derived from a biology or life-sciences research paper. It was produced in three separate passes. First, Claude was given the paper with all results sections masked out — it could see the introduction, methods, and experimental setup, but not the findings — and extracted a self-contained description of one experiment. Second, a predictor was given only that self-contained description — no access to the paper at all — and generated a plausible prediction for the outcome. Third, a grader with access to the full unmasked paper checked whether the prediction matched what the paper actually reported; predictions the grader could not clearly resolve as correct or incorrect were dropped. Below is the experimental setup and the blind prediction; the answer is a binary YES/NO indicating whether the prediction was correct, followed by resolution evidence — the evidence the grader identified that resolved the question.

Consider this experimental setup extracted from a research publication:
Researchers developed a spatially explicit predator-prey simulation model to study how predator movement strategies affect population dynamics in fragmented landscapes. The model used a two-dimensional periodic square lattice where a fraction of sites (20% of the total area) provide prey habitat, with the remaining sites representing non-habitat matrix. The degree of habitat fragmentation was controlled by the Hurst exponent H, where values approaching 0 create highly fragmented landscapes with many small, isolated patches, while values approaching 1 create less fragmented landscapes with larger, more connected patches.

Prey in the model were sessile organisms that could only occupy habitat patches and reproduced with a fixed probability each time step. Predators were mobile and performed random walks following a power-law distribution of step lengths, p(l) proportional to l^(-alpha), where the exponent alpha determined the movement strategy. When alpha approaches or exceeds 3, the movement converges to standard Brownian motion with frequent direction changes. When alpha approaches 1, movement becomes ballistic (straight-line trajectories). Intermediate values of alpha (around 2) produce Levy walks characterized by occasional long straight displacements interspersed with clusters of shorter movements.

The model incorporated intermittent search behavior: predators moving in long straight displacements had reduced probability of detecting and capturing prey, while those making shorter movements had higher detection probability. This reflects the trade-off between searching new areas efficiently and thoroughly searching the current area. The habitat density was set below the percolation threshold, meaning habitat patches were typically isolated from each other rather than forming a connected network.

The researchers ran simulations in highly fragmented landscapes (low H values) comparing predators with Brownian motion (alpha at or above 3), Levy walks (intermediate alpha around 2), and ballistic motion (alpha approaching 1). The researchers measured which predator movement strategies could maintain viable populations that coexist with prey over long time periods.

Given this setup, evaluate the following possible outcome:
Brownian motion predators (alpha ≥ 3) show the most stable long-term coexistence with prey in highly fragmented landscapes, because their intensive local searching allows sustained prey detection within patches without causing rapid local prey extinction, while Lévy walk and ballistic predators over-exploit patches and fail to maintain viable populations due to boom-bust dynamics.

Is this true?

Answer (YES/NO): NO